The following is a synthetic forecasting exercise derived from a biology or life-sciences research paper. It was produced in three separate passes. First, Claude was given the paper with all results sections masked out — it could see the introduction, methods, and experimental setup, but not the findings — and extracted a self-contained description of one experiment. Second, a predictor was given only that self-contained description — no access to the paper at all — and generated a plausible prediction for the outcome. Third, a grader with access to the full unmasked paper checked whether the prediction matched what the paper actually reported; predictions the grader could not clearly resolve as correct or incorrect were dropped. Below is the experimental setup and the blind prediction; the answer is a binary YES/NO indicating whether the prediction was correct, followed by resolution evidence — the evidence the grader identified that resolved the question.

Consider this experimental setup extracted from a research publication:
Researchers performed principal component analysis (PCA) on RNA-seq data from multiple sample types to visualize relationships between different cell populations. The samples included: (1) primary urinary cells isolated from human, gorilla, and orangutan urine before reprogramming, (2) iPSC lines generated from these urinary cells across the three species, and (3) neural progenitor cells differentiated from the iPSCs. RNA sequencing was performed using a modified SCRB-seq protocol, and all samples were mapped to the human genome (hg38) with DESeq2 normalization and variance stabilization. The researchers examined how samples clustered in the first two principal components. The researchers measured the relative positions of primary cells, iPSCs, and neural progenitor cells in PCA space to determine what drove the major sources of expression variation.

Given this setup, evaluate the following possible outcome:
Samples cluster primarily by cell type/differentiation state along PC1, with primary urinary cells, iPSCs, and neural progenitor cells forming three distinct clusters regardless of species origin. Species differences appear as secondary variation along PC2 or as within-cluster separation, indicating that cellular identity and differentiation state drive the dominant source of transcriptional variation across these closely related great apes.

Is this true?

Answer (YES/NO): NO